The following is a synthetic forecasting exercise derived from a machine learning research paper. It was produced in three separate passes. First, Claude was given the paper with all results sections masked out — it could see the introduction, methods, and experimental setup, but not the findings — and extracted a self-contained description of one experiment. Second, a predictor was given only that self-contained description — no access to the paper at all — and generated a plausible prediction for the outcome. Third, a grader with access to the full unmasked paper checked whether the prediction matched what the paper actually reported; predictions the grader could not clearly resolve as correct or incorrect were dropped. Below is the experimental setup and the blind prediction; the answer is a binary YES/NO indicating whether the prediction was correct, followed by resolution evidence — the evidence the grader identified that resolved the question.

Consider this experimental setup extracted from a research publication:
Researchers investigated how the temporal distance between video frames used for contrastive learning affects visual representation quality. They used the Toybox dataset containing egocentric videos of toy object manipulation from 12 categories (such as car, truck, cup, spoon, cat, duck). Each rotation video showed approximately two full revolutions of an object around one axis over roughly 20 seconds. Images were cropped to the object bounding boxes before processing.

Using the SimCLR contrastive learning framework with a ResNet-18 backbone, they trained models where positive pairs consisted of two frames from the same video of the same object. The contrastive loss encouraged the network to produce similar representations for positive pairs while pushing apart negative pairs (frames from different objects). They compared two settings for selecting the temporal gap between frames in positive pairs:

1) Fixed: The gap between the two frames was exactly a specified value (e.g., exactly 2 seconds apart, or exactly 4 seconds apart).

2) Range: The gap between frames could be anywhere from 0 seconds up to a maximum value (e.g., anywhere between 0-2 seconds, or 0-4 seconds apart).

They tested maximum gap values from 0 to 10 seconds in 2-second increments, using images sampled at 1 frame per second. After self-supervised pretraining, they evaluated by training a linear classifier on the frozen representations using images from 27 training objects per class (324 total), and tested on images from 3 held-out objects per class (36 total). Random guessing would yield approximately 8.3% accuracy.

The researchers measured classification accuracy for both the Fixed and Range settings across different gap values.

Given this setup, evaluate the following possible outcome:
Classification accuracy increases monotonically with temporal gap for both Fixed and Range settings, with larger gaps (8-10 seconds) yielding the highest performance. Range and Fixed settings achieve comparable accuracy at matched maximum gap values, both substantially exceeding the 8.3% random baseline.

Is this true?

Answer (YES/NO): NO